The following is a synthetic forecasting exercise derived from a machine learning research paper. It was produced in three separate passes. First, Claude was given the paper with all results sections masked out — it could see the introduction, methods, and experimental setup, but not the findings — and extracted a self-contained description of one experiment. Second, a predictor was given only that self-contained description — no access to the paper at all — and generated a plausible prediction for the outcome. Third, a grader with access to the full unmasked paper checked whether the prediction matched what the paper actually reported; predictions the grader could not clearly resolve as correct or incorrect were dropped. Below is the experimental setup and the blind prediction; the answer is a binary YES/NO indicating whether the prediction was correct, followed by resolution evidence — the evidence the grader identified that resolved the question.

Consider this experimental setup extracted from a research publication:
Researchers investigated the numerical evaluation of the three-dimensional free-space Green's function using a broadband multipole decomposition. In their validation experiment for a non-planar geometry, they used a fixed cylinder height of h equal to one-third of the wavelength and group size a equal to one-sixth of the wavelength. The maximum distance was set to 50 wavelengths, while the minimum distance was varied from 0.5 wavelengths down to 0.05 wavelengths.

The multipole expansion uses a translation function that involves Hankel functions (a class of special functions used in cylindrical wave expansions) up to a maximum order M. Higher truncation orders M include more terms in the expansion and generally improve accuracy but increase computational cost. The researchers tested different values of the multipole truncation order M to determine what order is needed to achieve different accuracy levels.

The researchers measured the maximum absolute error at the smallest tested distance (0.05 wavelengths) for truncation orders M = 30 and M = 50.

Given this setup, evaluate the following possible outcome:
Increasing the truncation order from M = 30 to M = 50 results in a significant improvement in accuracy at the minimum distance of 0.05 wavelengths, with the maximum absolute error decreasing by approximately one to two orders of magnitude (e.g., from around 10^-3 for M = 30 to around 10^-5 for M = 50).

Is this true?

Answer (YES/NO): NO